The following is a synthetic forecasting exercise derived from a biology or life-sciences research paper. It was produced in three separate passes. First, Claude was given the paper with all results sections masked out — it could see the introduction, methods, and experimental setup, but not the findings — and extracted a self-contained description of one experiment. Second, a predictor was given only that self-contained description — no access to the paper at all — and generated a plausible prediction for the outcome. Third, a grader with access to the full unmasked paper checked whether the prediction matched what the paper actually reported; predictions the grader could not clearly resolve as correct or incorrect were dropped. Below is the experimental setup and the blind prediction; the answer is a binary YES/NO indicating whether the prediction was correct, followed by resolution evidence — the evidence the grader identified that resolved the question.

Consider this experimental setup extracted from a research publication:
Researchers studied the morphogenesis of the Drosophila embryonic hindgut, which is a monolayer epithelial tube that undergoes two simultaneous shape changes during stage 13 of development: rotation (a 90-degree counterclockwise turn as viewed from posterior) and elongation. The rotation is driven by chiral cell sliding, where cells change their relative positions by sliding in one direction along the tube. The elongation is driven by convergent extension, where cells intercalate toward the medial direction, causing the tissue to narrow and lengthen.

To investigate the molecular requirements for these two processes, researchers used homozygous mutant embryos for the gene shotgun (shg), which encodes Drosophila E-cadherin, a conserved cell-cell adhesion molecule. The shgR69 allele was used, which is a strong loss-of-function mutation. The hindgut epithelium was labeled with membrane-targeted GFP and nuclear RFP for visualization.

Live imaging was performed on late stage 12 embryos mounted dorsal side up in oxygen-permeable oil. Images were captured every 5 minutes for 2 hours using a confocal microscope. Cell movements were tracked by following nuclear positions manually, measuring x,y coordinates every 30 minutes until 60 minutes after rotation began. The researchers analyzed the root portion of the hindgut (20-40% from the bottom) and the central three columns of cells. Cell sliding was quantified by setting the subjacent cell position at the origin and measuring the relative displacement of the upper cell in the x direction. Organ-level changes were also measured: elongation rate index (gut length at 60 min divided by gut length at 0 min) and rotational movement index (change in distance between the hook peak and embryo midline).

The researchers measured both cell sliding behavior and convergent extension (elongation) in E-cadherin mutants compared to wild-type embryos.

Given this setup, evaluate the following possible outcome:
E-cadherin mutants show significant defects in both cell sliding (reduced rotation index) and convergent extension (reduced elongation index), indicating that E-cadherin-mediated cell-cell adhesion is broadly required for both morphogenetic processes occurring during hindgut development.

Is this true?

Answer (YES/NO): NO